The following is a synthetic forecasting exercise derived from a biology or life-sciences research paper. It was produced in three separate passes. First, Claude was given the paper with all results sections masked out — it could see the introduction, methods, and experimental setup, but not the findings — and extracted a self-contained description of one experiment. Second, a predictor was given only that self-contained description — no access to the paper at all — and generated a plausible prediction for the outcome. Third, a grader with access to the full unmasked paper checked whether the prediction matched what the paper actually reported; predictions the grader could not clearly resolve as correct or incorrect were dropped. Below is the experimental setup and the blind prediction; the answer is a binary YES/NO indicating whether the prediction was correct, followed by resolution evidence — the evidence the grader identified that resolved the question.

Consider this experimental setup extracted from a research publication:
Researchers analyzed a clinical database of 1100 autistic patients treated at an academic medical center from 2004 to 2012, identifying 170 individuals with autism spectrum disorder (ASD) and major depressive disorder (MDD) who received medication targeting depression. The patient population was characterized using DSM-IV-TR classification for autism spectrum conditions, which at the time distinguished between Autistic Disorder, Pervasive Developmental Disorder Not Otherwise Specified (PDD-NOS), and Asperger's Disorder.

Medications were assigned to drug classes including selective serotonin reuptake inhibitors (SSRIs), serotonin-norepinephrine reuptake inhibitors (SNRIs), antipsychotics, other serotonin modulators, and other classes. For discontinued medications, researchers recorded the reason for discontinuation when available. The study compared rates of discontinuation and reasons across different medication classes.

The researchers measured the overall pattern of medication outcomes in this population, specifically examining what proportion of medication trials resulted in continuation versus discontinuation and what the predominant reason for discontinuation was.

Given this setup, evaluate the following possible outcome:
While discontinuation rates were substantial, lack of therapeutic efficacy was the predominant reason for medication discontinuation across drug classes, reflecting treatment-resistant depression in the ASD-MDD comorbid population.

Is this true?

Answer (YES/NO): YES